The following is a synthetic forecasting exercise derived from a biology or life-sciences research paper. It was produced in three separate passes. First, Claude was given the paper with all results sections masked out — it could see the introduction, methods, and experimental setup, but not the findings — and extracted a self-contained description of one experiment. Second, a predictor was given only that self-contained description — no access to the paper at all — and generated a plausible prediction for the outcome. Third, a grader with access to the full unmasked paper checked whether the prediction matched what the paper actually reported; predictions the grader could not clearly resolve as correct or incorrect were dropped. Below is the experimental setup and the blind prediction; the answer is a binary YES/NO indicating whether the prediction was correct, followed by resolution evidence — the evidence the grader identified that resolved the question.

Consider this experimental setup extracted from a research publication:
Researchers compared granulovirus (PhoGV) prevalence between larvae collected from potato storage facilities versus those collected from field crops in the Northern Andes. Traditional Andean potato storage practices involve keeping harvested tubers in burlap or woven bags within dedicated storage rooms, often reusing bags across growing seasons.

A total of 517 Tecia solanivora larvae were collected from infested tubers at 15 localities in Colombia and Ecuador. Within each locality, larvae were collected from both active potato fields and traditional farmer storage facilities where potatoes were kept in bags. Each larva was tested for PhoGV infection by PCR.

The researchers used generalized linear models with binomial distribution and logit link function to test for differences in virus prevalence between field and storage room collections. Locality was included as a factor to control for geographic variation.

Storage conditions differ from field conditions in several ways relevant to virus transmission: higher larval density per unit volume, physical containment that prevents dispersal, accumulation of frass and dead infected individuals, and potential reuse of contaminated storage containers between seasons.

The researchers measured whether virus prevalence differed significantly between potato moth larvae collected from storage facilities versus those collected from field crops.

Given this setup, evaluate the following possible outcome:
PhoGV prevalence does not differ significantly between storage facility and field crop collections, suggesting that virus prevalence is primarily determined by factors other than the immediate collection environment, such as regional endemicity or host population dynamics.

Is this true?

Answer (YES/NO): YES